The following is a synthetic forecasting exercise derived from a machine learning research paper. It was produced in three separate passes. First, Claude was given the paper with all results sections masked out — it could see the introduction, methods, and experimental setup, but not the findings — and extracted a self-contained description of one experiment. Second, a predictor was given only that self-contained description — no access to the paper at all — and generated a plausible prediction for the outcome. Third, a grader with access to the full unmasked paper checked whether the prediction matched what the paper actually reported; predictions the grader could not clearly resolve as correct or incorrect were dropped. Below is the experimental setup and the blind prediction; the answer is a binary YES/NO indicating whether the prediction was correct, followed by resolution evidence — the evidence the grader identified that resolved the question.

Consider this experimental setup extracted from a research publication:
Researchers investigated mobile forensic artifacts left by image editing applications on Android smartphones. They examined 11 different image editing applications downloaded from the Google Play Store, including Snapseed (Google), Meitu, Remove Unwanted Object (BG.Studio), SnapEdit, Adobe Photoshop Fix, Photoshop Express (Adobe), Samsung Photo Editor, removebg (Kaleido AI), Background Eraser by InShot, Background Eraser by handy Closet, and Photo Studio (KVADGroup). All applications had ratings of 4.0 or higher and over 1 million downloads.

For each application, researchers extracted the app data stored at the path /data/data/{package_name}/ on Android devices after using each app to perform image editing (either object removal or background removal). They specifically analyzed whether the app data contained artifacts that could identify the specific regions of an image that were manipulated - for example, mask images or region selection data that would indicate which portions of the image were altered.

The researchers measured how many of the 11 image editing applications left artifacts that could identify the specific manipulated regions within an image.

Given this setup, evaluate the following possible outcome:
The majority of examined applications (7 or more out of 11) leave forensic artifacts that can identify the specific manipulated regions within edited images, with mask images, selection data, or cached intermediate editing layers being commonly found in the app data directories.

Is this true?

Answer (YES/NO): NO